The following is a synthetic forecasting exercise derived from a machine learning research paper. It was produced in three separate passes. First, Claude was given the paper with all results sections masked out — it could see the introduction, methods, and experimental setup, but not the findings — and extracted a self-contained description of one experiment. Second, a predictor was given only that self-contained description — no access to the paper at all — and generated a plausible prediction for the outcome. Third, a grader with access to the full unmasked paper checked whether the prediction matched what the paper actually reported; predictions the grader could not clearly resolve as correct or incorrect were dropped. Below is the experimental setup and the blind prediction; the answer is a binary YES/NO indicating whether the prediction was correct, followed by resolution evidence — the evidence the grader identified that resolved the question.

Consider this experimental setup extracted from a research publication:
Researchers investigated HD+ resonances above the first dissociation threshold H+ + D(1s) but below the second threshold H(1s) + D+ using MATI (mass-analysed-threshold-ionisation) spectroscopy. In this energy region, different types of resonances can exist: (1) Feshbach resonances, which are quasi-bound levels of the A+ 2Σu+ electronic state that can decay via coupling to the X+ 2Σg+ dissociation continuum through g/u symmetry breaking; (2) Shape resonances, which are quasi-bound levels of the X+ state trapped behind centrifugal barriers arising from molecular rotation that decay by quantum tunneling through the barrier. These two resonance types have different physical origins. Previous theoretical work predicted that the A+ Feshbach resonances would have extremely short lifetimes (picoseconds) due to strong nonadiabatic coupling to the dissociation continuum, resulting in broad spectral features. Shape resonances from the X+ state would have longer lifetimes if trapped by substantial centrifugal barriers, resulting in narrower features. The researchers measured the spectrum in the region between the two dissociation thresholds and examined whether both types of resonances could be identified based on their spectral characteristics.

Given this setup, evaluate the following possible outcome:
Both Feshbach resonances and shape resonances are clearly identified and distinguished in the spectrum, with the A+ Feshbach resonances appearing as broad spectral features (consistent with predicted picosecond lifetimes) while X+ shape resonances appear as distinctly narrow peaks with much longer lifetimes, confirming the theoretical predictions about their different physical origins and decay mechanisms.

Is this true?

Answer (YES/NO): NO